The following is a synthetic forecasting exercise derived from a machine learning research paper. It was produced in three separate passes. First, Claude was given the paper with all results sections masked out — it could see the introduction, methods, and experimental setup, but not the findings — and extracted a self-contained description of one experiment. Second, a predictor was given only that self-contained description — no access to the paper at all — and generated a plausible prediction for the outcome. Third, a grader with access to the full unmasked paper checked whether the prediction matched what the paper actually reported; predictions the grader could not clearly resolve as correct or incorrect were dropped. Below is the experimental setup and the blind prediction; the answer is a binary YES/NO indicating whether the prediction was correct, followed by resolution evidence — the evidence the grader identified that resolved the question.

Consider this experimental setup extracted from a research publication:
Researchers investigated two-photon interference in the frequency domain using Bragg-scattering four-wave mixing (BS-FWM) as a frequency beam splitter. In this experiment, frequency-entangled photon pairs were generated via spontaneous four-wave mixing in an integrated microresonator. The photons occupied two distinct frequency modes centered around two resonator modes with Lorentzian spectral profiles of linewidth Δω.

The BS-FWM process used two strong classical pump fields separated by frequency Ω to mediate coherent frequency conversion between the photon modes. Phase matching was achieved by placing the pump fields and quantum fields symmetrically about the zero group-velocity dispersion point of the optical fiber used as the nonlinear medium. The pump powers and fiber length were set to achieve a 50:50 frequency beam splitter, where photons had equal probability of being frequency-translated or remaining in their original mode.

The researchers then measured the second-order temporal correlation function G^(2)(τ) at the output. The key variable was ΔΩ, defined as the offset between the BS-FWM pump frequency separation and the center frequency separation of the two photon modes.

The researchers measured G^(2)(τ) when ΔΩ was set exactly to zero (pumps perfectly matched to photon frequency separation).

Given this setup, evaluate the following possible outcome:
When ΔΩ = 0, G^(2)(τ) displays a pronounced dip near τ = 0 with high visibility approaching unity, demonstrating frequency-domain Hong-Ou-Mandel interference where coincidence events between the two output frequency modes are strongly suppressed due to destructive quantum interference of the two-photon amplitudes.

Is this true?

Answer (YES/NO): NO